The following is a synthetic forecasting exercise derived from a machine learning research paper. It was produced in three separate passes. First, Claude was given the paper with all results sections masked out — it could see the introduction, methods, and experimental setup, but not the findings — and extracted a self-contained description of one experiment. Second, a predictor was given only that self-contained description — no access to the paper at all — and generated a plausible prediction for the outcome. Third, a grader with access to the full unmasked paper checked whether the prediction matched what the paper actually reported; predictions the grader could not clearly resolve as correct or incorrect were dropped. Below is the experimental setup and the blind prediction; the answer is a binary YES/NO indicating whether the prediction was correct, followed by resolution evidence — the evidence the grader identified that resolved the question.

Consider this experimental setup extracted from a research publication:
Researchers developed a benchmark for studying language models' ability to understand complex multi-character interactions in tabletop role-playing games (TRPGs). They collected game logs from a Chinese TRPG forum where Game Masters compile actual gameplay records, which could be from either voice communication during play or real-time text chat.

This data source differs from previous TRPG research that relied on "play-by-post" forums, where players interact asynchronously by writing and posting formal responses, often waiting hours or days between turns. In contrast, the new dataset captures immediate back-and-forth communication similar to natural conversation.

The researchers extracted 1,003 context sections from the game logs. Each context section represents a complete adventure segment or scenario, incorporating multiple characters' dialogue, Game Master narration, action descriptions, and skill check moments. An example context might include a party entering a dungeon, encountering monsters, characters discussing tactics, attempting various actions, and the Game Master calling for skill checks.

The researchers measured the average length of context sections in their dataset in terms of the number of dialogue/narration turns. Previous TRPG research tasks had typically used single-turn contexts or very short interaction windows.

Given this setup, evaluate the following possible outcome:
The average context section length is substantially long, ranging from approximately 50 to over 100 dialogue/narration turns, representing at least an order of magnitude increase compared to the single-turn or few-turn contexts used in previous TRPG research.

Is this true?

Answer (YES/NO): NO